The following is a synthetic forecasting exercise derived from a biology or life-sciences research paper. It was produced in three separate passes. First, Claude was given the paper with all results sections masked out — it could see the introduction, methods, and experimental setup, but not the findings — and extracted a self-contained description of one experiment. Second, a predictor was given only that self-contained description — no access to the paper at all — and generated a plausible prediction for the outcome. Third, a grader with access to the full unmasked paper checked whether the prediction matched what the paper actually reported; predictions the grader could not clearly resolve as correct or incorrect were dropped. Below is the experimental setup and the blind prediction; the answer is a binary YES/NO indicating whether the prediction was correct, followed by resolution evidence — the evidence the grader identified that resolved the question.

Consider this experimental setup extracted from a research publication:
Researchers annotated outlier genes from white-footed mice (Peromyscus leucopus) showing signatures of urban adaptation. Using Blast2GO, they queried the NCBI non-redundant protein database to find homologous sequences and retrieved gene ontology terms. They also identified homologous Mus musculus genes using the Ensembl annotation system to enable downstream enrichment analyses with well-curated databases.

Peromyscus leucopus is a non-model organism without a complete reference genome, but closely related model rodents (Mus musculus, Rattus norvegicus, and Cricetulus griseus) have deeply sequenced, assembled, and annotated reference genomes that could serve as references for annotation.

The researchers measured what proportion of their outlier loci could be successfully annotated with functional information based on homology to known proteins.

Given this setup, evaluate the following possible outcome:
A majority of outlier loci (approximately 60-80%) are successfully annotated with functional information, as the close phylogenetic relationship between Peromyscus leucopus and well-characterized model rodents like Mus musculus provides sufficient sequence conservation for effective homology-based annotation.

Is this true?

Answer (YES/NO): NO